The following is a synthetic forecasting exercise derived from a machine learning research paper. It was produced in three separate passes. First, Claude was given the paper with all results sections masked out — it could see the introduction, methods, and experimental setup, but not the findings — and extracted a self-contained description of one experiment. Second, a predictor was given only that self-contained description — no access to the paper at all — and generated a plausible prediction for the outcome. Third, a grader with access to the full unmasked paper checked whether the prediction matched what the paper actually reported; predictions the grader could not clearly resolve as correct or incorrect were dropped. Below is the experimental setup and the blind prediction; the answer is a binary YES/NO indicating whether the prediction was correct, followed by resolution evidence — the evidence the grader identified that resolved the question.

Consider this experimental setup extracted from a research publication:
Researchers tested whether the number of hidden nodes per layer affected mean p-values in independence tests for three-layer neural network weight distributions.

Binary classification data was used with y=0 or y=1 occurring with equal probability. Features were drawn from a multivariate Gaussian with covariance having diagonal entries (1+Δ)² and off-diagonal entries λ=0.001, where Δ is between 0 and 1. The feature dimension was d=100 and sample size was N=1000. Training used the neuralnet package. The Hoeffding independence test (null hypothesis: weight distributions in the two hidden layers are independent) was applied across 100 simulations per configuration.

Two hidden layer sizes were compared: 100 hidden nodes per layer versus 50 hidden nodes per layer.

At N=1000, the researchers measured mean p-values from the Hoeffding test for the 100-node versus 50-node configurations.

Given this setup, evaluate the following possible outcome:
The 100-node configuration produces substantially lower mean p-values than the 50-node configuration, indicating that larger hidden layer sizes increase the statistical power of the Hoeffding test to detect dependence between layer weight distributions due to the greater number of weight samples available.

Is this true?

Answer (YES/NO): NO